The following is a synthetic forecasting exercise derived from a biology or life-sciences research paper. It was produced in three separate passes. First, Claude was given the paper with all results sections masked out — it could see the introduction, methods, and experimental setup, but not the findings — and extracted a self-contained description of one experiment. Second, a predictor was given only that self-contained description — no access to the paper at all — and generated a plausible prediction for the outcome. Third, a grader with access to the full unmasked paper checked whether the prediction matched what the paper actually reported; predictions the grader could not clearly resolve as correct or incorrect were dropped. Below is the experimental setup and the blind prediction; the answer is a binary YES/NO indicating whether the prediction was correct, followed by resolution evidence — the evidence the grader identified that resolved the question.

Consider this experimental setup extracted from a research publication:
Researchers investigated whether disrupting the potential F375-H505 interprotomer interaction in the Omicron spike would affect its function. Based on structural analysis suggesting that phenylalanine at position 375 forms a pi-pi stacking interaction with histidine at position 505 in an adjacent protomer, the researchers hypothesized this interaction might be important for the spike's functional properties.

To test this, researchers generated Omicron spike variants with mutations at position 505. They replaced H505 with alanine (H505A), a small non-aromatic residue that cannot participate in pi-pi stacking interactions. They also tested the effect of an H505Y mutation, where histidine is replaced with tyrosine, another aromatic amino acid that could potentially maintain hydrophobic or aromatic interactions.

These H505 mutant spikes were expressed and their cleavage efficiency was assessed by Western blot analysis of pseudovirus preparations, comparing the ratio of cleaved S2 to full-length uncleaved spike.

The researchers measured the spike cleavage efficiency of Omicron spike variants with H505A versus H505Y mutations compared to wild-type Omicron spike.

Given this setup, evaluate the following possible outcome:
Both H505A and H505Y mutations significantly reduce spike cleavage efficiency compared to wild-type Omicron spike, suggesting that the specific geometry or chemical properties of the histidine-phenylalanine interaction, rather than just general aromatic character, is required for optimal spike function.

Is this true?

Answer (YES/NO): NO